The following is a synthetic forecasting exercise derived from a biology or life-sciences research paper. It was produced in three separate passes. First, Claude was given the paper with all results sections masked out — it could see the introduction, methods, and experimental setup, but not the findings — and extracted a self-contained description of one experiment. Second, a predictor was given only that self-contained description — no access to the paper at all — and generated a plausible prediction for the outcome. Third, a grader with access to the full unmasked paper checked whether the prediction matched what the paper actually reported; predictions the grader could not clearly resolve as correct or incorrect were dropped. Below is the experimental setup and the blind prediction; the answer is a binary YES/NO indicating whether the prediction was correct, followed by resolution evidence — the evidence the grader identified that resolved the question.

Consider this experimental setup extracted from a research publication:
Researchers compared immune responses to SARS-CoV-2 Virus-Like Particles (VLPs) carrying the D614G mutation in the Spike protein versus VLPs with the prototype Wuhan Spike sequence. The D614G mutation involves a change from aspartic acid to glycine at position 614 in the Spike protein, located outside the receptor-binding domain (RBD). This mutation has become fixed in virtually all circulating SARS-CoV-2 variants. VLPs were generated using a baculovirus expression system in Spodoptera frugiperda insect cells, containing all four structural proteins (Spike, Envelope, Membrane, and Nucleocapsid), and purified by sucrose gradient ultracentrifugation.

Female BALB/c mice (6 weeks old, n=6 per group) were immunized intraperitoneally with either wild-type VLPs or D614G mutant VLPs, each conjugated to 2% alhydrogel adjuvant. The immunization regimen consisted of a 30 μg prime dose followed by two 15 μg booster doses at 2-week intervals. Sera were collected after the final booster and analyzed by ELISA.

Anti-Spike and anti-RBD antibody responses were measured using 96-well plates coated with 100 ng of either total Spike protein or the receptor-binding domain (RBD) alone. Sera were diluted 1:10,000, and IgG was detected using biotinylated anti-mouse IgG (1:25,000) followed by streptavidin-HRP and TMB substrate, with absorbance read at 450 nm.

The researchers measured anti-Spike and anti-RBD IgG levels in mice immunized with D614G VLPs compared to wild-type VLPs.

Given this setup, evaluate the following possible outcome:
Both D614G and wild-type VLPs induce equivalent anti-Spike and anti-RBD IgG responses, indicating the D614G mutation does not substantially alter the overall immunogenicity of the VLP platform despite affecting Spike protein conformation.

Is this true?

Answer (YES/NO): NO